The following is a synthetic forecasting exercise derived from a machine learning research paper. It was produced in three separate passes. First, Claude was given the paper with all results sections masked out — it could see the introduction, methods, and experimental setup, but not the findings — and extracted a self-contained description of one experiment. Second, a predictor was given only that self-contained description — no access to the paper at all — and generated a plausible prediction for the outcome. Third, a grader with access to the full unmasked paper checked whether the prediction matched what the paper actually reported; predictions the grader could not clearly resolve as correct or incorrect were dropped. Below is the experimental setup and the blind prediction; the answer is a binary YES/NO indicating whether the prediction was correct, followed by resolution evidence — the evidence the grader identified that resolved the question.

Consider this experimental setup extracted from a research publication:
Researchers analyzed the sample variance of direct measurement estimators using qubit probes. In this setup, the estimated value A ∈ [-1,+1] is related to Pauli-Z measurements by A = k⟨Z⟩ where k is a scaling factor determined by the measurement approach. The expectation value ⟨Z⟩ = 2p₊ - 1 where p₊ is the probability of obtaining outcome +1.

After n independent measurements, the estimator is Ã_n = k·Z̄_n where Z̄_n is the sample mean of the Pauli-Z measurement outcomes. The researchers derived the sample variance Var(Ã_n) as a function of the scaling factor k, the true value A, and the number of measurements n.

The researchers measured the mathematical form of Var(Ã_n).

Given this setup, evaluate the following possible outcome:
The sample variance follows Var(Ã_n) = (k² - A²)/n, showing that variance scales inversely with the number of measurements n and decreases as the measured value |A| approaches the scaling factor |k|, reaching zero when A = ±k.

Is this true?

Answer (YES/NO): YES